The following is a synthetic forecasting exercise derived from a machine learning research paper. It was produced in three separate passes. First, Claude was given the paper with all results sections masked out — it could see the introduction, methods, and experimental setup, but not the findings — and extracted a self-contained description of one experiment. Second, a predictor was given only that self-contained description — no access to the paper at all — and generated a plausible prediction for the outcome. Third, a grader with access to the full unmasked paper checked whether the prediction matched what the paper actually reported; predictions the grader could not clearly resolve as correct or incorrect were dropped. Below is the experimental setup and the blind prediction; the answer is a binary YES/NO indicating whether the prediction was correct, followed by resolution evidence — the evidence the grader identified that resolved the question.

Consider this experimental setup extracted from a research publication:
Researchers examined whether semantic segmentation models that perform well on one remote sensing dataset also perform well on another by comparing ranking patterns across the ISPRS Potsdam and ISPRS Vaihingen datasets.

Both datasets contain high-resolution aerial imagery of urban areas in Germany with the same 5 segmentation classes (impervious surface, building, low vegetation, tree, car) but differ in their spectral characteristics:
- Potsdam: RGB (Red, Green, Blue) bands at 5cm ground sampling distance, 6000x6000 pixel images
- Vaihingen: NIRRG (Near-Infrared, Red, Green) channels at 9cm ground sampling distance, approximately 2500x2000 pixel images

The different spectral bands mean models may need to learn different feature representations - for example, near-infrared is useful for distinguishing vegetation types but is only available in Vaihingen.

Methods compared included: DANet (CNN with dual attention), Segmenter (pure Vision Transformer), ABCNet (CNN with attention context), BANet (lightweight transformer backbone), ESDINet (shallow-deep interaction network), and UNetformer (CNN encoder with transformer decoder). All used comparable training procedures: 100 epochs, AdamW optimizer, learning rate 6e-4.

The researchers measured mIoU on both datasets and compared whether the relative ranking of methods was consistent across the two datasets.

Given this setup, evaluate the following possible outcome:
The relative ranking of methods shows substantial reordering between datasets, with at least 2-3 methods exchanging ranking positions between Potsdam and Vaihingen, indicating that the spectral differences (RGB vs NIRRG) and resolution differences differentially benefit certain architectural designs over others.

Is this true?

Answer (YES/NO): NO